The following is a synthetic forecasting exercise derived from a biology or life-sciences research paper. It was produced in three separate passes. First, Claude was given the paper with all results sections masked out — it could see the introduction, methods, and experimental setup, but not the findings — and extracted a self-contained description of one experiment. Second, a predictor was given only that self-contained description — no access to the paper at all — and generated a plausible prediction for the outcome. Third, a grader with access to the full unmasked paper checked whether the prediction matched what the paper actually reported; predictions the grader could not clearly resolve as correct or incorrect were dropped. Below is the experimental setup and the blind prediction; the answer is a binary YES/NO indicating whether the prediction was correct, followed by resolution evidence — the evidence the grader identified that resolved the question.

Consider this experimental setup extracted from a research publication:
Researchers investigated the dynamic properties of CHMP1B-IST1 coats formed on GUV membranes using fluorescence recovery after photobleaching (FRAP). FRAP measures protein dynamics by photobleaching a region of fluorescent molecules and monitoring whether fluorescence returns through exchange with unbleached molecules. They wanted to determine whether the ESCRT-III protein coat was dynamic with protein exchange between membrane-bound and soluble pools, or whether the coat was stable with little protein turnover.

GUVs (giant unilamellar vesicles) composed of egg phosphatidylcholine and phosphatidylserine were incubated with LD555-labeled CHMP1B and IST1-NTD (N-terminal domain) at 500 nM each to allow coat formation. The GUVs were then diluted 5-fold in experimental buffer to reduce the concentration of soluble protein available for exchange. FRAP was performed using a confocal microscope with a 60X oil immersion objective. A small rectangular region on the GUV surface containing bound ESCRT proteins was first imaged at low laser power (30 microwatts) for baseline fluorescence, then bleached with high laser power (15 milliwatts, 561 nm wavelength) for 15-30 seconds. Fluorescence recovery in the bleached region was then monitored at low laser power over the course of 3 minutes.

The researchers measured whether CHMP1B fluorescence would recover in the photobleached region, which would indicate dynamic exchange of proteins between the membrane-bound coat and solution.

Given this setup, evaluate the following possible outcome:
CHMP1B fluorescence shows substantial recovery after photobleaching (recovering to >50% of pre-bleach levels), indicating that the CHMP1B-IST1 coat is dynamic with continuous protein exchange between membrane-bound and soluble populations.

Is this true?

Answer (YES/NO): NO